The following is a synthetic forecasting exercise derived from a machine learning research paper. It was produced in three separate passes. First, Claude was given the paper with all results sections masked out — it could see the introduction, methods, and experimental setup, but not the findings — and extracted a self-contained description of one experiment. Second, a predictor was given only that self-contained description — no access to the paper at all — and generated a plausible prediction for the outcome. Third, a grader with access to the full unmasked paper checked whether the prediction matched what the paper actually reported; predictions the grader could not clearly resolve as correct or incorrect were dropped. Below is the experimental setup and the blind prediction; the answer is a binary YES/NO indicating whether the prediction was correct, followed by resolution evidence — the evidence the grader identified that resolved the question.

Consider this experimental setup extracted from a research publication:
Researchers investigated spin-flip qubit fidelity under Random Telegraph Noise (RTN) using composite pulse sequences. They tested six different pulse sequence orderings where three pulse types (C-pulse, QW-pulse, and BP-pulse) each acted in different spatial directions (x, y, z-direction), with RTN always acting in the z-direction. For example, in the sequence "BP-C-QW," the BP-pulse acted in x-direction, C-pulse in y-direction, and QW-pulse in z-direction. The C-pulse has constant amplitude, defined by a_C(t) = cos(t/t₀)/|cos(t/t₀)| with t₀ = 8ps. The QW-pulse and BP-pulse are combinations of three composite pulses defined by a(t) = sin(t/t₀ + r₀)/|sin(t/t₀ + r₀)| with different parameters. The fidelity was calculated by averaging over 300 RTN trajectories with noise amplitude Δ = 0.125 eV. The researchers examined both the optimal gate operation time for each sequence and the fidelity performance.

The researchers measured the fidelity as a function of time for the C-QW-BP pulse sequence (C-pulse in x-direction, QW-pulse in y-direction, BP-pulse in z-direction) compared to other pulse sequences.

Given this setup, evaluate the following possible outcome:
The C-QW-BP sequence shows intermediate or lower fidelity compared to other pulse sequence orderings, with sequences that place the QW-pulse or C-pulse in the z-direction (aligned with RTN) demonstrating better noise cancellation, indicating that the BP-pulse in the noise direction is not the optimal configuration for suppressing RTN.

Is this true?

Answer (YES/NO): YES